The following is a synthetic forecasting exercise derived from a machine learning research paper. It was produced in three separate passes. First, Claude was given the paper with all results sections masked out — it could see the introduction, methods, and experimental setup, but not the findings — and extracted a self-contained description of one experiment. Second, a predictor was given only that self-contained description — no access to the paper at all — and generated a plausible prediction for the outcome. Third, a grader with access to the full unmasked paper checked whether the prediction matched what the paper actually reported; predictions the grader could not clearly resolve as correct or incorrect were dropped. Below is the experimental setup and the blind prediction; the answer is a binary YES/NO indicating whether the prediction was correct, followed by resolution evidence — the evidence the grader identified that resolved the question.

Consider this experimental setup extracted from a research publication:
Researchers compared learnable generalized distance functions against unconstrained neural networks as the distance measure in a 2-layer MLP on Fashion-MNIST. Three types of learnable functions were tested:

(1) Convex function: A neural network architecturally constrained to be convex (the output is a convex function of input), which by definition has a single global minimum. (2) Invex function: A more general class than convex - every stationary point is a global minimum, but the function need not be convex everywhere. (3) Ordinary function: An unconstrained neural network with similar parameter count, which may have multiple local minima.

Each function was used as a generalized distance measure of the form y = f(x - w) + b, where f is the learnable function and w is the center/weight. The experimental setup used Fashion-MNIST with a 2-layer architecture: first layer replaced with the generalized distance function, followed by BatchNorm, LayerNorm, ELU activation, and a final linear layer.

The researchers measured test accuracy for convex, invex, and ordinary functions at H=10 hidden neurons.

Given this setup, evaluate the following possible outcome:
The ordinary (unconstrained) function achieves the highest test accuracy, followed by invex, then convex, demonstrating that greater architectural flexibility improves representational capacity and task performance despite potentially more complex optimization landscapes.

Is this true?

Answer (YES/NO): NO